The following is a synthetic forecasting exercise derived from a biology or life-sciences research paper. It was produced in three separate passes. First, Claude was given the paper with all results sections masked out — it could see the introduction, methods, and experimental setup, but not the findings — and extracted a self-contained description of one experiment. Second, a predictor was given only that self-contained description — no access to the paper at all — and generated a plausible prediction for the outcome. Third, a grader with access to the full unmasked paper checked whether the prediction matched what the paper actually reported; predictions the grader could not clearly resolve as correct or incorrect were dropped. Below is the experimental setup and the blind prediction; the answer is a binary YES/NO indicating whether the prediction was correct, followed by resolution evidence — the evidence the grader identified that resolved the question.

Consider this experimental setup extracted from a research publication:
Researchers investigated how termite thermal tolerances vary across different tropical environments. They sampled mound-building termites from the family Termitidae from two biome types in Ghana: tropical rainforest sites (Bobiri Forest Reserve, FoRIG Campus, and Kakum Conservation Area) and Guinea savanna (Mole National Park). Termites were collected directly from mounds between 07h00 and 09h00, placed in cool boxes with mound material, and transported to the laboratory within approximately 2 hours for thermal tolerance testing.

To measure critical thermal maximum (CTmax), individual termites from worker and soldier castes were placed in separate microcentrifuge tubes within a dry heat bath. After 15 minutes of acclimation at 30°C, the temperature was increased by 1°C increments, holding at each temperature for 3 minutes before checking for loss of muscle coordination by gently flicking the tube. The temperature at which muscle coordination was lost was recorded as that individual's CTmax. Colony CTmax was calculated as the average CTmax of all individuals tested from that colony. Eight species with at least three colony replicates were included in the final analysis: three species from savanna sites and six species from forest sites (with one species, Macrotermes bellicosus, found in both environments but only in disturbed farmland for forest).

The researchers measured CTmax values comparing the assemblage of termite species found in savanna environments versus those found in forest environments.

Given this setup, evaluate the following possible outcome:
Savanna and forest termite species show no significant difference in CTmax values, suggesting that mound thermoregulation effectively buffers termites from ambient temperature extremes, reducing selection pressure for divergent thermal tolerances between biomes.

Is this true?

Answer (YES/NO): NO